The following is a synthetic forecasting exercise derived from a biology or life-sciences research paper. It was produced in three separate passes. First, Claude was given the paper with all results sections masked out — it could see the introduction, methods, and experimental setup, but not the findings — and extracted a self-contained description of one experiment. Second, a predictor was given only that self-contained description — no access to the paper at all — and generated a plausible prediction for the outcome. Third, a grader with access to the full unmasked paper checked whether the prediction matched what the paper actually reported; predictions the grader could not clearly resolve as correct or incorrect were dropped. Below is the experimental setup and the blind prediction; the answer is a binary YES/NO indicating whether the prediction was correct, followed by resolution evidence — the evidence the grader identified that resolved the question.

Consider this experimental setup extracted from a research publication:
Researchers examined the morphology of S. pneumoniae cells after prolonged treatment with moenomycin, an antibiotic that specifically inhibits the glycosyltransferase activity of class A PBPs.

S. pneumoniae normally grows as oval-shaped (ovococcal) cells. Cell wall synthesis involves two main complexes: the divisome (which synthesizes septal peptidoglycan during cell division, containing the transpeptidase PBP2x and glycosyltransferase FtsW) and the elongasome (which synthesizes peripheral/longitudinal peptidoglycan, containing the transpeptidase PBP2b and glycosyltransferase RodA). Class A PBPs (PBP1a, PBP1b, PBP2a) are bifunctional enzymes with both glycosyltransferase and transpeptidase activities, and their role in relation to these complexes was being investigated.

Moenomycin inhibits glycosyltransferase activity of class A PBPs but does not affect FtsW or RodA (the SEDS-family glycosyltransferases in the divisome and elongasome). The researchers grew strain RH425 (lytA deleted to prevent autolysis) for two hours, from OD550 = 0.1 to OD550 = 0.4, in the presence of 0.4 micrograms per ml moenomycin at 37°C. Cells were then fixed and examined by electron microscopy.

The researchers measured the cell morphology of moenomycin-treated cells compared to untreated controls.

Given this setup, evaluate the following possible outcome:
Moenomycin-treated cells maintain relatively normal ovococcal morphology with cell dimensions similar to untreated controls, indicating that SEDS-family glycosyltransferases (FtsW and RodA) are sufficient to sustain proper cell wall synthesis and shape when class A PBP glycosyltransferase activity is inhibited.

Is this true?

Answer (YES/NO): NO